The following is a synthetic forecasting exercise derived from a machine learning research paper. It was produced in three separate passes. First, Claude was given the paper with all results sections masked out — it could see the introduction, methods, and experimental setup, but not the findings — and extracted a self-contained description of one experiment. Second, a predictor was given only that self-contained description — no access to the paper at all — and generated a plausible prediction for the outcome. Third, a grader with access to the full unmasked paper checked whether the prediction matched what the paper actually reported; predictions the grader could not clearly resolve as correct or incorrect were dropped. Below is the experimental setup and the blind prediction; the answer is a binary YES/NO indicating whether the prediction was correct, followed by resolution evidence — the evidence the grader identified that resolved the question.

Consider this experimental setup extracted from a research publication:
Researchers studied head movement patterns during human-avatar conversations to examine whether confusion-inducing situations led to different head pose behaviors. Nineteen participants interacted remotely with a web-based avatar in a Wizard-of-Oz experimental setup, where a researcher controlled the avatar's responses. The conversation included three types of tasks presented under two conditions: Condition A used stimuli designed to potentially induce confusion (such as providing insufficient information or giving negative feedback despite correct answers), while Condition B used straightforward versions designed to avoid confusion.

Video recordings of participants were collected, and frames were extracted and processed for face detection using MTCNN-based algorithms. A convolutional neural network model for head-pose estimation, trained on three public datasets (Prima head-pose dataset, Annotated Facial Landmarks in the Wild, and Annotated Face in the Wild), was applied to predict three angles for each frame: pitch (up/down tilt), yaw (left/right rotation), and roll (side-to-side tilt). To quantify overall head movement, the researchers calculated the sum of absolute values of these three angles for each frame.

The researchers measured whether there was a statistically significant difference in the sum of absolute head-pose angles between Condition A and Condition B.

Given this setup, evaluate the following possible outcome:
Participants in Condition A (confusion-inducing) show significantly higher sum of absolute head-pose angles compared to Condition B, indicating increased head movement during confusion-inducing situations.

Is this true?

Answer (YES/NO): NO